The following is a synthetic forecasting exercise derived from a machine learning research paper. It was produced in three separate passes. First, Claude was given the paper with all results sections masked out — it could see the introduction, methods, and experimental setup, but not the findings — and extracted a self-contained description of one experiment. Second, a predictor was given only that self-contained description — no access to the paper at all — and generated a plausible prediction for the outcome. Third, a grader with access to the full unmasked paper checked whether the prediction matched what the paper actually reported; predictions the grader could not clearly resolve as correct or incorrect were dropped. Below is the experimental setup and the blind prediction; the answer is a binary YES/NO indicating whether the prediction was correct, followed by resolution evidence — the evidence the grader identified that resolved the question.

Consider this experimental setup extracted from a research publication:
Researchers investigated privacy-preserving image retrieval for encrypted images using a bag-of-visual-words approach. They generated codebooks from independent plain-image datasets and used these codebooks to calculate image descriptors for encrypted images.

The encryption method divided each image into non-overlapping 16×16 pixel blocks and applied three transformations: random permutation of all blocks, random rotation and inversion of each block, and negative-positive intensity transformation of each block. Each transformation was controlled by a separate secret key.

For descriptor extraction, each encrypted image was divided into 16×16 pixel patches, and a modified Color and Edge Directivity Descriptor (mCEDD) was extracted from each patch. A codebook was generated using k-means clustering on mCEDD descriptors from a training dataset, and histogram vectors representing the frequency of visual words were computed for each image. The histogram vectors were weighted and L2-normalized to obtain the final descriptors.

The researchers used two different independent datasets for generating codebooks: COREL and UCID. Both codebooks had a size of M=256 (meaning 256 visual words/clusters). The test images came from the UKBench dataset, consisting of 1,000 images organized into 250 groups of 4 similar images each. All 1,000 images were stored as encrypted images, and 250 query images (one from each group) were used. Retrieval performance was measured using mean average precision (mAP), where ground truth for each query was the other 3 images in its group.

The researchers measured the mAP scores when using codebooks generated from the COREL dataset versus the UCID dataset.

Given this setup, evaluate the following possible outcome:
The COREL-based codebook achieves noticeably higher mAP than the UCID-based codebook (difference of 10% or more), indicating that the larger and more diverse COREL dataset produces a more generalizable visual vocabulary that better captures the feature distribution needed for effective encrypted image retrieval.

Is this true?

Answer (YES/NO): NO